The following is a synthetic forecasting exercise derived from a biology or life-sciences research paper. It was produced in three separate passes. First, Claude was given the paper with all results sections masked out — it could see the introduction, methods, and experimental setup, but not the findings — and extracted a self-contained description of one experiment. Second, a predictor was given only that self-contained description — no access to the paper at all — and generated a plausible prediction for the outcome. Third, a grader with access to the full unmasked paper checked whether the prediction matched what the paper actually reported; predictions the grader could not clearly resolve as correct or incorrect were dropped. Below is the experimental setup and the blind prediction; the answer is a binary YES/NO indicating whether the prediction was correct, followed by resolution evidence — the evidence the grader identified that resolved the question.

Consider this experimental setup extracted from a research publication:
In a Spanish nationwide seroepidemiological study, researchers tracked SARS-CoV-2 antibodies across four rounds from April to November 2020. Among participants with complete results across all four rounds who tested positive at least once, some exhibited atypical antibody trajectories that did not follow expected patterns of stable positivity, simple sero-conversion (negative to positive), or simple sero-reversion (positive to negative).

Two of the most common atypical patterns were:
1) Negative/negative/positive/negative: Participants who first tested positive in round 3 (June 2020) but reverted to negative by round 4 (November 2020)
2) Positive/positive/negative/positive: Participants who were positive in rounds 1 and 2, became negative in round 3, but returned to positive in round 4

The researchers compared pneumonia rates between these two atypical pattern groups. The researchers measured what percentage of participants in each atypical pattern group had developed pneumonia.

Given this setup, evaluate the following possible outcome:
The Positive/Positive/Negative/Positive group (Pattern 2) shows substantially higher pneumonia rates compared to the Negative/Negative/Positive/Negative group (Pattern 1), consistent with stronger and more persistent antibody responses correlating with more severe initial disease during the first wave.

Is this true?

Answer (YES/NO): YES